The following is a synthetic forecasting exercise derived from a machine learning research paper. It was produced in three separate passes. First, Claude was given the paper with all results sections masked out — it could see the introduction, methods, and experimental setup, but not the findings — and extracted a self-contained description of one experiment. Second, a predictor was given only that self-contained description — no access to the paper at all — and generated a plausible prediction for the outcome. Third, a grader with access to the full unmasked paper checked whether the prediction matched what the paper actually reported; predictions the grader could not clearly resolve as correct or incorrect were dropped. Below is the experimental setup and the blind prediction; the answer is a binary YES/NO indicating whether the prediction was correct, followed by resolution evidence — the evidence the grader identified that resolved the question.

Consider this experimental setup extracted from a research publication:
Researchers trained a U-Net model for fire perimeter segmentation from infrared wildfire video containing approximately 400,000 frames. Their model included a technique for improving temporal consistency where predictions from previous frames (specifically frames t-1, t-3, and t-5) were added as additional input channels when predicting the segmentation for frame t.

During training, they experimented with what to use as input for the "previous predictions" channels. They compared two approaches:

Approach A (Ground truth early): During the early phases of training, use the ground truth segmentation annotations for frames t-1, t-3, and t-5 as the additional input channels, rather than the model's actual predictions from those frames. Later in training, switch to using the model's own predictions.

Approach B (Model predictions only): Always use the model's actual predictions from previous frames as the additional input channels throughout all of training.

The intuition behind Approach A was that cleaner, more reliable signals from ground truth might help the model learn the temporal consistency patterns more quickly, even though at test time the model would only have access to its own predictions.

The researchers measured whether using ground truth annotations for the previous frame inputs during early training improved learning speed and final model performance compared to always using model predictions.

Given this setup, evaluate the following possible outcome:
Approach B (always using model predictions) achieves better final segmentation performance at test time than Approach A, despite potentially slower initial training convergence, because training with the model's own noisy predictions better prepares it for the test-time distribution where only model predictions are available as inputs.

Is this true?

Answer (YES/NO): NO